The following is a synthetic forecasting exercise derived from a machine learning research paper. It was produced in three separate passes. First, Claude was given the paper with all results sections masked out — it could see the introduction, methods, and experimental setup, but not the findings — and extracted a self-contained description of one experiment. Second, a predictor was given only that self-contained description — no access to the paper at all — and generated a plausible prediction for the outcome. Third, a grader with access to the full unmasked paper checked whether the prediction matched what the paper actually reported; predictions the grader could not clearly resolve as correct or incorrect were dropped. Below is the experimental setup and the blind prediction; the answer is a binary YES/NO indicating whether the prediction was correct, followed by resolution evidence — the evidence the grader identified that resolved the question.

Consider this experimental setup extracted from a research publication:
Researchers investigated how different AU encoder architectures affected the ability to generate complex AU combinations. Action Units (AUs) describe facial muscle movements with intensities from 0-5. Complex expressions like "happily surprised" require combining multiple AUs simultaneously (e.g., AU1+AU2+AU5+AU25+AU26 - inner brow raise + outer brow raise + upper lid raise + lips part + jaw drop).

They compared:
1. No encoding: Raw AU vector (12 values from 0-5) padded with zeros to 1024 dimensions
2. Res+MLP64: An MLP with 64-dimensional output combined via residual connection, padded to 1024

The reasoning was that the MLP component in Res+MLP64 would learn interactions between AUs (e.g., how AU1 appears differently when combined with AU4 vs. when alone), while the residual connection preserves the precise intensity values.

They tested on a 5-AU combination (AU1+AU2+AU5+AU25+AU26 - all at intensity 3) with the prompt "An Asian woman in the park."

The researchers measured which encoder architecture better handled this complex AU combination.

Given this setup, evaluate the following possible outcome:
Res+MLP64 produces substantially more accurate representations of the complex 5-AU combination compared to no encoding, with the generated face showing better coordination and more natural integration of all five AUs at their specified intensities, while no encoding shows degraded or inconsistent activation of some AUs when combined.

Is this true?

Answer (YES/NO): YES